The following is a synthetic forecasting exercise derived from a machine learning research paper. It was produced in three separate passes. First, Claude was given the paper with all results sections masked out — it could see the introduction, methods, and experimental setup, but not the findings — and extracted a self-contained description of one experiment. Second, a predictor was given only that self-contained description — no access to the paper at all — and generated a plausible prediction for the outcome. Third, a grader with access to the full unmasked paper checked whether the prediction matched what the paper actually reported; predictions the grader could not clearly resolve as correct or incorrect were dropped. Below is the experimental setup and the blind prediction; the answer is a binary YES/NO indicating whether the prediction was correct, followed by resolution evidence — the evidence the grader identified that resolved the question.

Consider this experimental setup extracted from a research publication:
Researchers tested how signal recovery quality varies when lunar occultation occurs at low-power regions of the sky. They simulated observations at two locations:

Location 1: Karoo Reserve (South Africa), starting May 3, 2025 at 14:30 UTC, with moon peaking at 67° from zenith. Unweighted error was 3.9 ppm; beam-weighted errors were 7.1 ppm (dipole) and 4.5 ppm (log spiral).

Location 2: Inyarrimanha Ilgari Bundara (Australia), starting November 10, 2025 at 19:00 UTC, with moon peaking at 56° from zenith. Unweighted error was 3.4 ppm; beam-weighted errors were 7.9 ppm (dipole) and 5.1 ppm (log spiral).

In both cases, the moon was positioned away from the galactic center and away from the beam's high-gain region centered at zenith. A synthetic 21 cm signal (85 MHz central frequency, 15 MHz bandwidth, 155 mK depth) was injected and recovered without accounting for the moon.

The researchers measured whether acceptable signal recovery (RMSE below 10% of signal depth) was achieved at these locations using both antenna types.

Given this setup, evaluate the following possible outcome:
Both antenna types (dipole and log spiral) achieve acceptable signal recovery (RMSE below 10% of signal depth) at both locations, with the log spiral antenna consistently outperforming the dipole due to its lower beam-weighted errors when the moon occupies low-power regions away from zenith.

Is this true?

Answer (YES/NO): YES